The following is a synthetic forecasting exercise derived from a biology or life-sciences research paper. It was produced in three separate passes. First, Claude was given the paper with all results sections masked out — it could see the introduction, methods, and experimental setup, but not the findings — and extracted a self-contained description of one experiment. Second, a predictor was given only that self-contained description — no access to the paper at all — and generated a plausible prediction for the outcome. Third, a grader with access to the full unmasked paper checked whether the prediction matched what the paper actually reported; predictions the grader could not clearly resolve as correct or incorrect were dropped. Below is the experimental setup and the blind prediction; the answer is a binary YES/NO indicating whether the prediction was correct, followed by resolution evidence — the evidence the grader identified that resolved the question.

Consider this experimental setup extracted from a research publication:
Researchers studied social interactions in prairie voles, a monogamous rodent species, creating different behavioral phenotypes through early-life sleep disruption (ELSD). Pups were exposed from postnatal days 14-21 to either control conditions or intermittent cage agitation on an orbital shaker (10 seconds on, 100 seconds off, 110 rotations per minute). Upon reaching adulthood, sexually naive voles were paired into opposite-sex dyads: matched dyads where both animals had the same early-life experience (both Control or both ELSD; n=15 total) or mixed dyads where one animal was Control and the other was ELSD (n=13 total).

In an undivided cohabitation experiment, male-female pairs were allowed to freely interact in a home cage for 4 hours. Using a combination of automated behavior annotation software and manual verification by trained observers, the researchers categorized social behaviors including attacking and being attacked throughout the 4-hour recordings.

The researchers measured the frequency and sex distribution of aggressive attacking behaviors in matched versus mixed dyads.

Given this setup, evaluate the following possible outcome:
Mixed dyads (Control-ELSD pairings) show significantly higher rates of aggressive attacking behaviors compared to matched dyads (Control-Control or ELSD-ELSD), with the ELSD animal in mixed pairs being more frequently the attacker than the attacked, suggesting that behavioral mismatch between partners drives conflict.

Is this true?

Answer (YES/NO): NO